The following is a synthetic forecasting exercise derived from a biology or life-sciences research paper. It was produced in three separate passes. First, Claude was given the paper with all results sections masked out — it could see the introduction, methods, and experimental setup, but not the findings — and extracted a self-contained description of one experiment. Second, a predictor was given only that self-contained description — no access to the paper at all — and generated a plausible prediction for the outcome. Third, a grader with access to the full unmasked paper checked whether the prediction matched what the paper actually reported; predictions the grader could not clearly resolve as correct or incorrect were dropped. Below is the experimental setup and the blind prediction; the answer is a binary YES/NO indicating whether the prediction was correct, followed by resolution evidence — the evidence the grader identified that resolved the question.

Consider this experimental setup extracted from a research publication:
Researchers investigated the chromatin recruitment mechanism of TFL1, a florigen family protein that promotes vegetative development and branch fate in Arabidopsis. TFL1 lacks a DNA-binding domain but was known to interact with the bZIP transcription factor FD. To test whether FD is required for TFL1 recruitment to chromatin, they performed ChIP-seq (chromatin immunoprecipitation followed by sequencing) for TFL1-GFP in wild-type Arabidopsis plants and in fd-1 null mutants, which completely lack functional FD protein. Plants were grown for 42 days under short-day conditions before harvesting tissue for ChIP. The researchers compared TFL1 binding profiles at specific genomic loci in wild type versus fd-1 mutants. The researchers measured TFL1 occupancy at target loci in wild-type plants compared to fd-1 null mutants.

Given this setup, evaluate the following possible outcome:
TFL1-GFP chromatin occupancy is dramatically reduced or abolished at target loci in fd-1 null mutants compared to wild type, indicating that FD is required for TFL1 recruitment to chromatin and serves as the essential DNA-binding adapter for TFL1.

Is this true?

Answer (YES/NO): YES